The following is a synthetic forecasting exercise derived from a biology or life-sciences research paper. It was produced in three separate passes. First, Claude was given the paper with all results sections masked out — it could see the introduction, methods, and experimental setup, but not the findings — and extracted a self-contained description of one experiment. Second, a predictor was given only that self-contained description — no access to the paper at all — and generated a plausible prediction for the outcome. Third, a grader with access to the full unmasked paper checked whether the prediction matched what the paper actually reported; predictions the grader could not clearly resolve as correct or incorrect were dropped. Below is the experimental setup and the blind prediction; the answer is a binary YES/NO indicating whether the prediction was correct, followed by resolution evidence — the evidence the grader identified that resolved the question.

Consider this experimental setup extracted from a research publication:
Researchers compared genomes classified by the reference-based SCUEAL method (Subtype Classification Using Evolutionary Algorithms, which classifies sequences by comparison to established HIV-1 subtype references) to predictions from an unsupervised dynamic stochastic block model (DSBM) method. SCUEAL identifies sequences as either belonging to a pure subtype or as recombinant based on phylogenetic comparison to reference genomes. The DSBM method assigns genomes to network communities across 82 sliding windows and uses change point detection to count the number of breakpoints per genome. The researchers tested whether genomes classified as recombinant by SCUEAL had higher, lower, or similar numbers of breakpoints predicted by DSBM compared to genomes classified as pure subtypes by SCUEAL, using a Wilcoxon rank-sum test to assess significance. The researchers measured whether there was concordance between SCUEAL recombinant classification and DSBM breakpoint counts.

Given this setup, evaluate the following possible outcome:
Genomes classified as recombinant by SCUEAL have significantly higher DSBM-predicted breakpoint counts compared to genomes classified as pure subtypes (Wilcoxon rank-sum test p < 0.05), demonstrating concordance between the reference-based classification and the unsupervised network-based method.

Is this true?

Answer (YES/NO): YES